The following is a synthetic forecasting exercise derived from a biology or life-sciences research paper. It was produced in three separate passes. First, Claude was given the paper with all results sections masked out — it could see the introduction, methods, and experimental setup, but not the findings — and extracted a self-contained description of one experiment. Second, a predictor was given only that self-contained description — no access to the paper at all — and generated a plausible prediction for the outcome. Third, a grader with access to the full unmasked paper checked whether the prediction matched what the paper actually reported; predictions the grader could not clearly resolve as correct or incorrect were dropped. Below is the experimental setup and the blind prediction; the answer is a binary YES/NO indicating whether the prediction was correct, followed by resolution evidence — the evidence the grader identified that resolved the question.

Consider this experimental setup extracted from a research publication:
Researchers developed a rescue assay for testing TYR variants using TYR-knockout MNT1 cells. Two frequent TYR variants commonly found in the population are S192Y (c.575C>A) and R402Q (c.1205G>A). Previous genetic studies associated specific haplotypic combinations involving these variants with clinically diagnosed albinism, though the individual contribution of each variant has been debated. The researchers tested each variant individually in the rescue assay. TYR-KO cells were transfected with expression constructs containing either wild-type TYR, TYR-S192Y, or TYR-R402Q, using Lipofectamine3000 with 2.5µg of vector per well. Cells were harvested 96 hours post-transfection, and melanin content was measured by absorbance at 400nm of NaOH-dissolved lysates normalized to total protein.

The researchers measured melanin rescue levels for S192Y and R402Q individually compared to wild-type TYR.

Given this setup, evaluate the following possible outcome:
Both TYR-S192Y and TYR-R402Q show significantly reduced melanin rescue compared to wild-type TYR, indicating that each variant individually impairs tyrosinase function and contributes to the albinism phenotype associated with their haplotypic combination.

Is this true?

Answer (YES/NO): NO